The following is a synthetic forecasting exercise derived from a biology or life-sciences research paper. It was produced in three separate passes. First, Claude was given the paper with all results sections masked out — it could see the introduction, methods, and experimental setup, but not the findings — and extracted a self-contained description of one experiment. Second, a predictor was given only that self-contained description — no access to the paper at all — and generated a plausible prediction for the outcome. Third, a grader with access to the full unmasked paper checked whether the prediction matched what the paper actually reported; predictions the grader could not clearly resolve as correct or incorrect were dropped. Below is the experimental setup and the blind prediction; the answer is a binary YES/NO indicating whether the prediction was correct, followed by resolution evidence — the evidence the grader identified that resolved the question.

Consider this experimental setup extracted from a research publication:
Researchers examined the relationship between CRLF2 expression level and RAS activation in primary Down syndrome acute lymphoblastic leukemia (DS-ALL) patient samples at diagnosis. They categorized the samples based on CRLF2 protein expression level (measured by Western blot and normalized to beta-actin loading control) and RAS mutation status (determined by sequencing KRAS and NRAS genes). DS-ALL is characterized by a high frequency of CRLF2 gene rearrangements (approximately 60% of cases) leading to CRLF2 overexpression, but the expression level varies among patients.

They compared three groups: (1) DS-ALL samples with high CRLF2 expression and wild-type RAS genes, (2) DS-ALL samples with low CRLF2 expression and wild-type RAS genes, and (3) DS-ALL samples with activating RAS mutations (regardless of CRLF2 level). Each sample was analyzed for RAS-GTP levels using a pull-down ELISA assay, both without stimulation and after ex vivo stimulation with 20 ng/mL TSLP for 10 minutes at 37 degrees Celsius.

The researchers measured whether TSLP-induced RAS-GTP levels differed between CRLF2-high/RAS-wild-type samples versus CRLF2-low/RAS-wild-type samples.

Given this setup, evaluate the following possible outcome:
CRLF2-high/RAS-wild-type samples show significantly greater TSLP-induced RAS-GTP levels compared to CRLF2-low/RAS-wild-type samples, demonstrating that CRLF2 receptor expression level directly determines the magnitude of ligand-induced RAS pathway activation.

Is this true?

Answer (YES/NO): NO